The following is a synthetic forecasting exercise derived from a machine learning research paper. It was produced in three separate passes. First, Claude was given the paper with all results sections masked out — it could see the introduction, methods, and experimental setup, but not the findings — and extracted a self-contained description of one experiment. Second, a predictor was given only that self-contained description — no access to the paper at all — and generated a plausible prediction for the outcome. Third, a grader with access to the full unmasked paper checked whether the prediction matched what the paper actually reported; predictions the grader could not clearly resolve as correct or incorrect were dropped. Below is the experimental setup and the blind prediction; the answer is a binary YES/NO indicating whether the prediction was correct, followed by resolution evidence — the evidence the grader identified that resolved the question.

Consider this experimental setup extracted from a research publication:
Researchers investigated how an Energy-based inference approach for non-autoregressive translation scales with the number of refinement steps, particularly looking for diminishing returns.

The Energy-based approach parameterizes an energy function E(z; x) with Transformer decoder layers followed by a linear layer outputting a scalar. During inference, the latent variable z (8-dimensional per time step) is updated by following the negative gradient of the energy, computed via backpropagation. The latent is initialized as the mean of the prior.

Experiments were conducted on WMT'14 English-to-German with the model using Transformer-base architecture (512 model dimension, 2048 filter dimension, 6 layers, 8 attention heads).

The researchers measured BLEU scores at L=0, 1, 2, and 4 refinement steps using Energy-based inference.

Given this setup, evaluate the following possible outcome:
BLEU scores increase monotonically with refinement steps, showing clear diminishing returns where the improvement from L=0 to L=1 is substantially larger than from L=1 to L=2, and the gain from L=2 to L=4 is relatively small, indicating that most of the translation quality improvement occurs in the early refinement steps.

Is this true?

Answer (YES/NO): NO